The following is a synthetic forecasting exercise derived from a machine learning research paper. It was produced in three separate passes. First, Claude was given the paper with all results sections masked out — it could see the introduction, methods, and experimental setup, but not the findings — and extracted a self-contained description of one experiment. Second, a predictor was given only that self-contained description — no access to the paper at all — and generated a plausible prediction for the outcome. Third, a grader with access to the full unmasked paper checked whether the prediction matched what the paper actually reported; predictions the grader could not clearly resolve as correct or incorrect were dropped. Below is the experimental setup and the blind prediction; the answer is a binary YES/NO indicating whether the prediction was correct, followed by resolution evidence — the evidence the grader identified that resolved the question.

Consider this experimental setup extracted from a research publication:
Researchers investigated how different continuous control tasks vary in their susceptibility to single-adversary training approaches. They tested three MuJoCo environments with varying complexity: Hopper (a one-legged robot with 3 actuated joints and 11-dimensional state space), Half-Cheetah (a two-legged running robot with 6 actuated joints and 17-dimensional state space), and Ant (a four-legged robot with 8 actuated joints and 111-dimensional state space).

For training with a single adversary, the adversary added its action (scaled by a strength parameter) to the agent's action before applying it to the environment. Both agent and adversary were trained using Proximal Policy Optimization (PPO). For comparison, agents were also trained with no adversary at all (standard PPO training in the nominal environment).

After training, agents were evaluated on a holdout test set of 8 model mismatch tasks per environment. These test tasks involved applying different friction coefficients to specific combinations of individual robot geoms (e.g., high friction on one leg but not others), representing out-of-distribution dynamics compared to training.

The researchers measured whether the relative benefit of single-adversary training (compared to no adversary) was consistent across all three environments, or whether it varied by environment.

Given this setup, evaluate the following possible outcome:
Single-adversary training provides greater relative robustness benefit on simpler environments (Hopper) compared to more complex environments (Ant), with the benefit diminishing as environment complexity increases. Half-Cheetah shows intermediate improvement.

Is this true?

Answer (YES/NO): NO